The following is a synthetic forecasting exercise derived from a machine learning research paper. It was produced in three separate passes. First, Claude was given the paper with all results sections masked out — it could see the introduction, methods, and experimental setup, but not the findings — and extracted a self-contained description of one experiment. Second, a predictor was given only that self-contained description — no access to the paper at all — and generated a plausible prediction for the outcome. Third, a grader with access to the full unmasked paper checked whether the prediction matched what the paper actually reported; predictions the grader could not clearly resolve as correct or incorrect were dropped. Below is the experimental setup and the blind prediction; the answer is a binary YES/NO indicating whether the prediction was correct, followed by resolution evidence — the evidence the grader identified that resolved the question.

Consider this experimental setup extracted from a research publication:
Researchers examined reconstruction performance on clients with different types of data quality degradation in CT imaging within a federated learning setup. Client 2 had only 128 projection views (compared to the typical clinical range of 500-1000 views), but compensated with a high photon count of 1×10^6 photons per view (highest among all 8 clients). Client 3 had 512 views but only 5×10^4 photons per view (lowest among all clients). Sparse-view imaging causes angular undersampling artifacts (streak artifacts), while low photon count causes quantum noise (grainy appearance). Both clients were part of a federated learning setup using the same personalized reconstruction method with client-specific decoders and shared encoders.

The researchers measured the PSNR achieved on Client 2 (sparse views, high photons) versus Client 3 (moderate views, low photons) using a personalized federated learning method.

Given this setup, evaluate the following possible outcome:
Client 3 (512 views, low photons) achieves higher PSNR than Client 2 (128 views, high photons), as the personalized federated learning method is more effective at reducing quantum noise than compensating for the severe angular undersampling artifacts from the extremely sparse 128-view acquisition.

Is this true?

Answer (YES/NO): YES